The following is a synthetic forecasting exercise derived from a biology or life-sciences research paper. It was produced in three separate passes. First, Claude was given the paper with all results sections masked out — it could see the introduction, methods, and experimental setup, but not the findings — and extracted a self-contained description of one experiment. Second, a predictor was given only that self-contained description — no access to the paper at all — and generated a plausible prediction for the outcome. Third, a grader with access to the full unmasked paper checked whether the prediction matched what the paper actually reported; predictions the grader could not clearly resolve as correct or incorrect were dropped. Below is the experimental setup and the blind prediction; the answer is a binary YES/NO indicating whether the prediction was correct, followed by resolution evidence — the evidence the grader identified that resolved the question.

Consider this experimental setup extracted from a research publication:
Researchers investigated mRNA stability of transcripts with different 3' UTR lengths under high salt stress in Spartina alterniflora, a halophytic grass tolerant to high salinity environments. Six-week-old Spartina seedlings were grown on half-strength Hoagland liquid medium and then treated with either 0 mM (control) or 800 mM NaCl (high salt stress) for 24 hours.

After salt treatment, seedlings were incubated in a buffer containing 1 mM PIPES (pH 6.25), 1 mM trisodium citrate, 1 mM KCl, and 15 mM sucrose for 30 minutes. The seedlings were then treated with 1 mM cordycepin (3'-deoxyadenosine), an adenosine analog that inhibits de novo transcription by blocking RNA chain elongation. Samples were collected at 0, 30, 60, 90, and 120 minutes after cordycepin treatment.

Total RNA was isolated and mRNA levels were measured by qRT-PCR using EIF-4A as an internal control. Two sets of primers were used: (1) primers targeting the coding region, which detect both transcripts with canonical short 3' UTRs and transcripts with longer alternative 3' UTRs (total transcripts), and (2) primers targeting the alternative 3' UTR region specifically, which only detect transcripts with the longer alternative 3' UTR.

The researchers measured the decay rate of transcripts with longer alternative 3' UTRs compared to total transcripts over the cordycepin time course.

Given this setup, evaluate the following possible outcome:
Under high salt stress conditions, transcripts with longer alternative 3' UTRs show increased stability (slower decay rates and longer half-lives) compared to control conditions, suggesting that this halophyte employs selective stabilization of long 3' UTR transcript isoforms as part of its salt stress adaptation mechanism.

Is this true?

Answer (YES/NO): YES